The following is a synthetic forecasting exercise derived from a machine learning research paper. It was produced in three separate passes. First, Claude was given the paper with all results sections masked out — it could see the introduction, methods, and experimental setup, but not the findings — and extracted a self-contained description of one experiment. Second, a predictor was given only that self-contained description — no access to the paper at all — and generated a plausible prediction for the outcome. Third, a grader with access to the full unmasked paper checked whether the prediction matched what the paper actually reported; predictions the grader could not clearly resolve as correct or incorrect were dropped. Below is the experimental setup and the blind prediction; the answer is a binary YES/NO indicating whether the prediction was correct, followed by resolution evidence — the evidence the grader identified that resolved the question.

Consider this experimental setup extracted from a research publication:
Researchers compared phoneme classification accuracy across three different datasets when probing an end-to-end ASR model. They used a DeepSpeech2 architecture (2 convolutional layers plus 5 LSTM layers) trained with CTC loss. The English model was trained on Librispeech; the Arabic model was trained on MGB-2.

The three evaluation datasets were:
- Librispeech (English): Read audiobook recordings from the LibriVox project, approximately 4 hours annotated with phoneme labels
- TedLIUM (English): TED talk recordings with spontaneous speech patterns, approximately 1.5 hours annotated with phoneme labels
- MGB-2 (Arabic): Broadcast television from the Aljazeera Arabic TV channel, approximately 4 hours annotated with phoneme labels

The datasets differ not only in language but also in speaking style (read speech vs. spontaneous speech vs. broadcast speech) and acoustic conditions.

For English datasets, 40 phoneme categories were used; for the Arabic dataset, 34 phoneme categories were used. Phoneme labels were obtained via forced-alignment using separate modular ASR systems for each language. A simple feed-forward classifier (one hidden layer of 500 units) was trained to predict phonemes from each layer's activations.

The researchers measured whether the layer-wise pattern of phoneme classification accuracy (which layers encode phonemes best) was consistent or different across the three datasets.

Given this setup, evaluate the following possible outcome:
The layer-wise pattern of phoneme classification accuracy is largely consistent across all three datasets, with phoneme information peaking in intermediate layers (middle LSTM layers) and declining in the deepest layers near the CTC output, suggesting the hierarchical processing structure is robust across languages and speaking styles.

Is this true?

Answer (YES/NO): NO